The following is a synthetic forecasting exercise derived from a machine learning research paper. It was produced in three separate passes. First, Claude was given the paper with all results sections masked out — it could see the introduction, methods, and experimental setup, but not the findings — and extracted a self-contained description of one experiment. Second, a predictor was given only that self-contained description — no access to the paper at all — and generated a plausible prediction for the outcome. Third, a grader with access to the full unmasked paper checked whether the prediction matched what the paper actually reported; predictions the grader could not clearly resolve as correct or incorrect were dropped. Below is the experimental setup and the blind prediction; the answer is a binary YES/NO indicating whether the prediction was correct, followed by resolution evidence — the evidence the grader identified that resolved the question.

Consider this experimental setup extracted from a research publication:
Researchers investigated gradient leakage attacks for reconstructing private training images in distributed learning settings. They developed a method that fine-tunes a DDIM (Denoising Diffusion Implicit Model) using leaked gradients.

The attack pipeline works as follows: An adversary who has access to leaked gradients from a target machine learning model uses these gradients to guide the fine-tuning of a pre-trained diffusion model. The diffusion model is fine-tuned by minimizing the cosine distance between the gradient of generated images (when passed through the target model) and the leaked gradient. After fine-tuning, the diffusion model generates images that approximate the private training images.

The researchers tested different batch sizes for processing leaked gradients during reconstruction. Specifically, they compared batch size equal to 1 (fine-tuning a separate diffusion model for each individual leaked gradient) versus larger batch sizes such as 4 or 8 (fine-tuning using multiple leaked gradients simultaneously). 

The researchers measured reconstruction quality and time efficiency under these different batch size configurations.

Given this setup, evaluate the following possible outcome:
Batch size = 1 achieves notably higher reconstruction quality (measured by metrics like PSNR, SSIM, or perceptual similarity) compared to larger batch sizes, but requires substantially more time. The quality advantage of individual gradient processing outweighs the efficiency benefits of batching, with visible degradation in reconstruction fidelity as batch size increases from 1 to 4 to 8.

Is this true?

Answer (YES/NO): NO